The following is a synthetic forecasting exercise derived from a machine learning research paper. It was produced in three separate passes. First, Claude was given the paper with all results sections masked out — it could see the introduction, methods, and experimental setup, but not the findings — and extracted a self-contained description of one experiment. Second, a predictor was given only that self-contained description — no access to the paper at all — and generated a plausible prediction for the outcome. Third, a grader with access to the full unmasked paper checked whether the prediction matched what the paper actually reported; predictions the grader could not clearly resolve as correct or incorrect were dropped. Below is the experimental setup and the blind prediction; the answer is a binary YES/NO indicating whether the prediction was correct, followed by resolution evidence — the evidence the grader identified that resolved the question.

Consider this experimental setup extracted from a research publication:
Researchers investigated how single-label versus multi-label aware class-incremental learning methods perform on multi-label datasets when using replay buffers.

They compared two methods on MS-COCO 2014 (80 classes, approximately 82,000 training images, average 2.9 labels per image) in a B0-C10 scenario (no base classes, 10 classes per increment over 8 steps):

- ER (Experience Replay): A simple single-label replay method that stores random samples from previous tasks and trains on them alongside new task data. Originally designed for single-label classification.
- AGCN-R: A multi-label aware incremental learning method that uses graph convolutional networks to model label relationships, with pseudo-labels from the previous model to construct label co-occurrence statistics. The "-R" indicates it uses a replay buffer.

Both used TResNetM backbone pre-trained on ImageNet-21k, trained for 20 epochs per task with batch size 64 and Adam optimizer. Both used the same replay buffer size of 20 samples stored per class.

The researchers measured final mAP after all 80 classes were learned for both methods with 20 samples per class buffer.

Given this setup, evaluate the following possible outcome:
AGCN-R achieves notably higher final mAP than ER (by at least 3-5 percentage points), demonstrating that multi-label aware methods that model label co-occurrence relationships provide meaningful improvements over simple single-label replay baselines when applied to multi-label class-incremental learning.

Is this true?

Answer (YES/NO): YES